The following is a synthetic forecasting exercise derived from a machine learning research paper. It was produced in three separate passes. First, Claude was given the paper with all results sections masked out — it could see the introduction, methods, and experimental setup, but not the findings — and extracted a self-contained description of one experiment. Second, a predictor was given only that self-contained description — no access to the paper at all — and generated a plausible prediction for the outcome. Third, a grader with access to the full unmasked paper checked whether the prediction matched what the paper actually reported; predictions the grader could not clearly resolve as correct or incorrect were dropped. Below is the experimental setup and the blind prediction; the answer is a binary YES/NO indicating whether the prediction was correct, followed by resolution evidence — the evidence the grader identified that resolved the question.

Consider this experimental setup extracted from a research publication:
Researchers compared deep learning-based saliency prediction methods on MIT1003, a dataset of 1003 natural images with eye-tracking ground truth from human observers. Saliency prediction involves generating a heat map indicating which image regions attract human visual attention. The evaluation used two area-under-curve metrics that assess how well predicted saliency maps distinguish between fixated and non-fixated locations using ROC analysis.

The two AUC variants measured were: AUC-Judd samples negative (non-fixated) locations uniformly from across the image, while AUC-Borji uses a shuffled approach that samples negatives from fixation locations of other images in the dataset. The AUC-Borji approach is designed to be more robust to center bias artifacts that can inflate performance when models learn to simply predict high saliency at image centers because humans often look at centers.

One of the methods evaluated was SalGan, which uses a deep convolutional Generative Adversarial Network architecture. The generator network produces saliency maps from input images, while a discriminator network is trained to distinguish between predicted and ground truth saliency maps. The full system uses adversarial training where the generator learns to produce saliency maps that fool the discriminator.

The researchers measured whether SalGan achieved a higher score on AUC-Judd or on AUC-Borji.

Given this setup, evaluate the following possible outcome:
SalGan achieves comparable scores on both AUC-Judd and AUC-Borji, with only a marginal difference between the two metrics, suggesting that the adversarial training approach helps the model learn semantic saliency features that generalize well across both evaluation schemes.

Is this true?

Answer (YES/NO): NO